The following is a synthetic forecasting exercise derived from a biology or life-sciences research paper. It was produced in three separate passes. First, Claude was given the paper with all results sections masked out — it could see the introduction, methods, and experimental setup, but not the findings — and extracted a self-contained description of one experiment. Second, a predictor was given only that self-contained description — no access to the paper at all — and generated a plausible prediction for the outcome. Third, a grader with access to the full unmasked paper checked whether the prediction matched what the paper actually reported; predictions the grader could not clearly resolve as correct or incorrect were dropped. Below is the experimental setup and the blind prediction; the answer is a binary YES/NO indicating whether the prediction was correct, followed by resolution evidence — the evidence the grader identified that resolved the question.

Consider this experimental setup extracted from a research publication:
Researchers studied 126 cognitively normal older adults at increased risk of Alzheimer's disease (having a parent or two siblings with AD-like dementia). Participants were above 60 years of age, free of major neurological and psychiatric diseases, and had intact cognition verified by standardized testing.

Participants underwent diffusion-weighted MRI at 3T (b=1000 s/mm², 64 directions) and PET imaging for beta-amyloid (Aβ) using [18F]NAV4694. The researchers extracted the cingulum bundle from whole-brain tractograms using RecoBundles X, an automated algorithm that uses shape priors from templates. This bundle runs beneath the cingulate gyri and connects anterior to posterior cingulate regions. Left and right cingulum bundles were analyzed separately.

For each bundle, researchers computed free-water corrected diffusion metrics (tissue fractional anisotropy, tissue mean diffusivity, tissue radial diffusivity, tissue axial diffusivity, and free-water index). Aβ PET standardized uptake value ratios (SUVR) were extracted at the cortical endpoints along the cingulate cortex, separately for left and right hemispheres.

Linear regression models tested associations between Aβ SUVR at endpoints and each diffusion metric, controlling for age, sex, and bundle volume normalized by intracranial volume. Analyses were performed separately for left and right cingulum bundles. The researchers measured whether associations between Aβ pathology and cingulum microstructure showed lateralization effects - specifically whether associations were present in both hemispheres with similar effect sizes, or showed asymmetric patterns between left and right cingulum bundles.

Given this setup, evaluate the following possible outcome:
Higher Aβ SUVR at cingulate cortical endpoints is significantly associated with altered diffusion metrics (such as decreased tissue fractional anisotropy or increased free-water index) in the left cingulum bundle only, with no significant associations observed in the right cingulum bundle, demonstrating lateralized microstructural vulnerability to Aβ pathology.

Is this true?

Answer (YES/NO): NO